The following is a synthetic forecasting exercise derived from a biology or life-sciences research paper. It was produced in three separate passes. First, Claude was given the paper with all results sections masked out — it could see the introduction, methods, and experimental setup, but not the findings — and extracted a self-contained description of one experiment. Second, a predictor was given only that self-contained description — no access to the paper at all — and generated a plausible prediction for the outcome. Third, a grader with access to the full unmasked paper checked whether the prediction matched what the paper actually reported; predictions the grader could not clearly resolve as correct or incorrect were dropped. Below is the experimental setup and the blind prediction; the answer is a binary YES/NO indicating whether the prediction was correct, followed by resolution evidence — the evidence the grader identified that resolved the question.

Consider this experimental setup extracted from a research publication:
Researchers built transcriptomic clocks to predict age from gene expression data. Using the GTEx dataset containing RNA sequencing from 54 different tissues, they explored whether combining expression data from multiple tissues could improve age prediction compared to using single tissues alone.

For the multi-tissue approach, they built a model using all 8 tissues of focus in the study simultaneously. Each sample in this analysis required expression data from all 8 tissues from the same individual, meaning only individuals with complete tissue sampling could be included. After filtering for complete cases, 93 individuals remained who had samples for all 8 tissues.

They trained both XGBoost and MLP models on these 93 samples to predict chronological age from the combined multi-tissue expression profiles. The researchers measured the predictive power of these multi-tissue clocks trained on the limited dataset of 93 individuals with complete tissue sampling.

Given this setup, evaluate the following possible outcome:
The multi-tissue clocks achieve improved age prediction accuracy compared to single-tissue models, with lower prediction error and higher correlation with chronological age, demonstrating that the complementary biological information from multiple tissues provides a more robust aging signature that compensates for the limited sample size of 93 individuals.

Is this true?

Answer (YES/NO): NO